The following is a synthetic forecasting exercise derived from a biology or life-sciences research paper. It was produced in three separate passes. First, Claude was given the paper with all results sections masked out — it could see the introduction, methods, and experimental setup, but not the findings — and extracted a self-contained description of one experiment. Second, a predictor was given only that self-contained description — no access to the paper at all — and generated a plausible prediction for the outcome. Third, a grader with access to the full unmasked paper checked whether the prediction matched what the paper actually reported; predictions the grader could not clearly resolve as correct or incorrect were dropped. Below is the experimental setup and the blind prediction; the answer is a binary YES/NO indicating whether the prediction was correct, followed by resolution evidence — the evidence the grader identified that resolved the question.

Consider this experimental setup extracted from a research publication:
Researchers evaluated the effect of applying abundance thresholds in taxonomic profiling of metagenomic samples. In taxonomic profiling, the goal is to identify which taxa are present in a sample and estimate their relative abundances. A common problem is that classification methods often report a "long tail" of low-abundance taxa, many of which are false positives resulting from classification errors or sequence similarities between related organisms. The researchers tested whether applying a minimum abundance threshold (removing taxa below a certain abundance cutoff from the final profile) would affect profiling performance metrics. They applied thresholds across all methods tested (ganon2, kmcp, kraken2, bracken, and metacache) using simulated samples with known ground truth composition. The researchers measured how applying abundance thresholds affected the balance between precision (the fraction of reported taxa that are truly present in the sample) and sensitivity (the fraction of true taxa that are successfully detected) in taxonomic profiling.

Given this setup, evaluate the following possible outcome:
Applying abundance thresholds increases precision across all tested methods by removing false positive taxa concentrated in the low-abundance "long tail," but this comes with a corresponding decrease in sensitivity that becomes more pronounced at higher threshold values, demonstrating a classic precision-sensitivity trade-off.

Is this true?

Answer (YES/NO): NO